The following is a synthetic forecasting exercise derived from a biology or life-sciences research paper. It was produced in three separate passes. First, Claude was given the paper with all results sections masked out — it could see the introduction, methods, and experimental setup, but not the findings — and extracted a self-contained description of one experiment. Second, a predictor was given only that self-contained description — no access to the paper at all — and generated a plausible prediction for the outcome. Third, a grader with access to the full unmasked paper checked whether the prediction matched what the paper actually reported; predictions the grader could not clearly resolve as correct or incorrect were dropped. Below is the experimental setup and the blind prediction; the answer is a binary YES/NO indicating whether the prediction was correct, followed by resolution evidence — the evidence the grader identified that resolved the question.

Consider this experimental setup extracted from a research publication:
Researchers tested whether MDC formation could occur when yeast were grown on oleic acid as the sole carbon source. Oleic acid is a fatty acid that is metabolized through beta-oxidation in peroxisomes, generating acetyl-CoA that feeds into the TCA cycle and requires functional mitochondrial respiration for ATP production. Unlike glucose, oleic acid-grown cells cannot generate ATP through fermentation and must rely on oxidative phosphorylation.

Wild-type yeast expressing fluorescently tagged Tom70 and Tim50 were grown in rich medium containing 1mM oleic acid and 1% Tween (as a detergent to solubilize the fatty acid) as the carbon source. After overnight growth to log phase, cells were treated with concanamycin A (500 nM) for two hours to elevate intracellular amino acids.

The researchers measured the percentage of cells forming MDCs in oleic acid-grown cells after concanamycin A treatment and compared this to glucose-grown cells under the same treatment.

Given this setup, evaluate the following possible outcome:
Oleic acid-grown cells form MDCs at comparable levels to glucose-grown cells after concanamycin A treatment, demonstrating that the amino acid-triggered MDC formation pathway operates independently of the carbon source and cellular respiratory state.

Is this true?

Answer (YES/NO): NO